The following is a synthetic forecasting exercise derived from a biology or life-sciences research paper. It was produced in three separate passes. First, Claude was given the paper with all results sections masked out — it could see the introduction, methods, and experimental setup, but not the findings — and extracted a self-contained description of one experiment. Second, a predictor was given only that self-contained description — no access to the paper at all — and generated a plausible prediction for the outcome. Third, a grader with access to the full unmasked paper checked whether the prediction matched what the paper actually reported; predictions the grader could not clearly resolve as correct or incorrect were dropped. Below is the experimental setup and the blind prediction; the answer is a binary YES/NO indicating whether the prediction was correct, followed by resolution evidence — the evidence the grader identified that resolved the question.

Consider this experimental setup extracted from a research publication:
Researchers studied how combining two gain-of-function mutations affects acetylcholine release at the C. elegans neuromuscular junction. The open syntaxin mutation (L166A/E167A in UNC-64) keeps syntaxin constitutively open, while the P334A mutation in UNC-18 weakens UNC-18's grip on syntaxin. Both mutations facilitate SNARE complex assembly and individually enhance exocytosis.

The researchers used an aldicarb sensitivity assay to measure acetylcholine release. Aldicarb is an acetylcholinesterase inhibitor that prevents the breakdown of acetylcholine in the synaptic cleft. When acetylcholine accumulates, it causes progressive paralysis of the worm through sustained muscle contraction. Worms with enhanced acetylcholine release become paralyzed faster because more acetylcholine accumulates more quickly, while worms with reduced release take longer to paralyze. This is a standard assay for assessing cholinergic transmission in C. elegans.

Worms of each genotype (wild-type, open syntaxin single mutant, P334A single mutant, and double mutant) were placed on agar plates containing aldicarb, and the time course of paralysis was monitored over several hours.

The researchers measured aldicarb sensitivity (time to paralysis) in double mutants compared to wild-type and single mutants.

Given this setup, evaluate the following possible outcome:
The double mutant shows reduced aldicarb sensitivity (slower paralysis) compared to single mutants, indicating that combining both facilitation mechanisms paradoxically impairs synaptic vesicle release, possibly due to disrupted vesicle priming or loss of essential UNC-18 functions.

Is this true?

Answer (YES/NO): NO